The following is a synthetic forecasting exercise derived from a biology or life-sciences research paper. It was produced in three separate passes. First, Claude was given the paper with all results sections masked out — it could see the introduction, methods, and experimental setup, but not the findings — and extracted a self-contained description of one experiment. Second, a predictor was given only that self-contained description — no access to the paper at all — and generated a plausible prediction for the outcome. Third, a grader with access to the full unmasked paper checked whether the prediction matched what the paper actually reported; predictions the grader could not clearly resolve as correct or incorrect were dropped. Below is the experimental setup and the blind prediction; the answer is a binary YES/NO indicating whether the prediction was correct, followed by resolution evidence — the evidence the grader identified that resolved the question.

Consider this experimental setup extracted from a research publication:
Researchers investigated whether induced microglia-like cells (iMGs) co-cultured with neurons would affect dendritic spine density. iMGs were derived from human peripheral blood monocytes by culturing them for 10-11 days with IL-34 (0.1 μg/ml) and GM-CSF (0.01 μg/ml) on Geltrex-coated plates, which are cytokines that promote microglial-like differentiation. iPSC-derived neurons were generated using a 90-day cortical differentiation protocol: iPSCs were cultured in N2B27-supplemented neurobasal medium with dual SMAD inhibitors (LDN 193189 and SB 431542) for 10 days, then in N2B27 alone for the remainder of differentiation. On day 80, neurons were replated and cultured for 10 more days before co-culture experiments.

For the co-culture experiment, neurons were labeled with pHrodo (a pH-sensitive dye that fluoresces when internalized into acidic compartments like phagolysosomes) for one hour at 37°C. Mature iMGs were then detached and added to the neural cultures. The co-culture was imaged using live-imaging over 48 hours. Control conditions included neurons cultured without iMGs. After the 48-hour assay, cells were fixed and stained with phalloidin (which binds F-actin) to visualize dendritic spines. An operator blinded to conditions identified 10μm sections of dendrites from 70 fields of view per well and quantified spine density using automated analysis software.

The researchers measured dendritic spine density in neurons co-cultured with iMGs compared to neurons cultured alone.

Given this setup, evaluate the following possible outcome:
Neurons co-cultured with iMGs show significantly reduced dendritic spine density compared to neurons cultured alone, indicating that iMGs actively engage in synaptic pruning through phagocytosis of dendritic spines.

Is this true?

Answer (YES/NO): YES